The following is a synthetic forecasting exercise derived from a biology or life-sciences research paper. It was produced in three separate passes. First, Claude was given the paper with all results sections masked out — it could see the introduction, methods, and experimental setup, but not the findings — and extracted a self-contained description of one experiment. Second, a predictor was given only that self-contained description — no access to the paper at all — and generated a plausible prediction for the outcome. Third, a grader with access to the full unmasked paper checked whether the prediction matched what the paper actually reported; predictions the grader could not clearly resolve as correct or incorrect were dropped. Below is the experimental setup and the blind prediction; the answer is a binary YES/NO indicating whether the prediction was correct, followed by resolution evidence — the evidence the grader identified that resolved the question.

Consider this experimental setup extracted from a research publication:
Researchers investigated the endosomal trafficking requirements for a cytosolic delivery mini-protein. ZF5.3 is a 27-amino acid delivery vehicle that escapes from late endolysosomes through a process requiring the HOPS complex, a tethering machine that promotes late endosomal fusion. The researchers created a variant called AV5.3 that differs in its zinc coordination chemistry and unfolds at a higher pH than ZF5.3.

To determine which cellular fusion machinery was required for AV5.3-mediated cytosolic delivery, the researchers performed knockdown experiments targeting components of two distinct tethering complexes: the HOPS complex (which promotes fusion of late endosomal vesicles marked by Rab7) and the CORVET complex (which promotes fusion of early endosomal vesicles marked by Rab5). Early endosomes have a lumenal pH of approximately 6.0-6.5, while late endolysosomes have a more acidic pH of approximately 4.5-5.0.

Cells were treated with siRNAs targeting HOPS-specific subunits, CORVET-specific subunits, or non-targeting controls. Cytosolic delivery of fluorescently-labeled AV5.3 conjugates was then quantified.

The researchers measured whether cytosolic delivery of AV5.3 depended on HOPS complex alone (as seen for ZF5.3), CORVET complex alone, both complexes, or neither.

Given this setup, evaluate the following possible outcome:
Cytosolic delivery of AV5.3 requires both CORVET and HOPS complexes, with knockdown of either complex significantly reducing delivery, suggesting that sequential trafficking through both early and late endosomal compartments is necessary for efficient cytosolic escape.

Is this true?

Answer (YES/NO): YES